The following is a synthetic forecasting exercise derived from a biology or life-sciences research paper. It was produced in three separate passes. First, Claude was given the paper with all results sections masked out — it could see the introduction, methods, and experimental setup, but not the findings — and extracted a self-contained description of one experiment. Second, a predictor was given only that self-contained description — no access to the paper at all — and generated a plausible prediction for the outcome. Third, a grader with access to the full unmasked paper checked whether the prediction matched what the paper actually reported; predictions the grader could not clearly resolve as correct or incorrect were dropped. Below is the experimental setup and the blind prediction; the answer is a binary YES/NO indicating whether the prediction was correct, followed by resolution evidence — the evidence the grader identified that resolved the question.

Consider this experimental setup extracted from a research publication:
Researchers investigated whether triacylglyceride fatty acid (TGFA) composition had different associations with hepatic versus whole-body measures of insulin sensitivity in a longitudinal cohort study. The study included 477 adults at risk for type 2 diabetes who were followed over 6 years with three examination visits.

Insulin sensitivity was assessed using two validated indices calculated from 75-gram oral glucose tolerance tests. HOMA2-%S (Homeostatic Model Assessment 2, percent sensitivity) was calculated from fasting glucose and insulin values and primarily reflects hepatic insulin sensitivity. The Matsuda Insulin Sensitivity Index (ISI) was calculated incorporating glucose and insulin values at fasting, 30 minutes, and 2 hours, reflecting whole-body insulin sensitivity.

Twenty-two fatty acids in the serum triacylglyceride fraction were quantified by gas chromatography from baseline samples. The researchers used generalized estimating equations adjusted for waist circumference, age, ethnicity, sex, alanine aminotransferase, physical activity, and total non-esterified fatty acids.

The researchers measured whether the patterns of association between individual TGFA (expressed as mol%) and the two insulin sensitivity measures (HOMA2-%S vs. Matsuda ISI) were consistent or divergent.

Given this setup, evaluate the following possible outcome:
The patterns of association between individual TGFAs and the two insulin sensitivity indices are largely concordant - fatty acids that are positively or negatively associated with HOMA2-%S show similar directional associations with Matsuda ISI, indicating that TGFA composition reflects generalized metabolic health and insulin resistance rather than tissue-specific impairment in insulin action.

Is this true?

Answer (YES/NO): YES